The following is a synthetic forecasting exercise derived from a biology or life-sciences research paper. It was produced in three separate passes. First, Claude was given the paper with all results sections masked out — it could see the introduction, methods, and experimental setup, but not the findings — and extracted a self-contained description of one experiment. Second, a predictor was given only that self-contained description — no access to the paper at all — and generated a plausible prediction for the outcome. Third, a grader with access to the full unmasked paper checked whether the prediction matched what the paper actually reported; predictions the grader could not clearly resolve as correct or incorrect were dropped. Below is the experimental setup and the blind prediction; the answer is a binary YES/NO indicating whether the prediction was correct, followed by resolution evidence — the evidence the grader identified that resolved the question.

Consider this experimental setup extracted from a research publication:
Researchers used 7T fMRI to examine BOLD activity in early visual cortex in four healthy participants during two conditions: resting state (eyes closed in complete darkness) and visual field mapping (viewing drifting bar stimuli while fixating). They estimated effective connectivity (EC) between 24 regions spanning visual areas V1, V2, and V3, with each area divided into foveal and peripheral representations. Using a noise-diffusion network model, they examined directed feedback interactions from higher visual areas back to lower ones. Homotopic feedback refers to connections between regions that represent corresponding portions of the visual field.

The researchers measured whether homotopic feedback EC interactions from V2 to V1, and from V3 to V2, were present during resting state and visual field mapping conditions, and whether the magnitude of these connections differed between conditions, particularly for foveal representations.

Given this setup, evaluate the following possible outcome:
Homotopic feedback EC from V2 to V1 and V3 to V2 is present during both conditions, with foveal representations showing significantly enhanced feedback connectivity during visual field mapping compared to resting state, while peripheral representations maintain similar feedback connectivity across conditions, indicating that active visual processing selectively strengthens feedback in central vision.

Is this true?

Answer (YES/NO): NO